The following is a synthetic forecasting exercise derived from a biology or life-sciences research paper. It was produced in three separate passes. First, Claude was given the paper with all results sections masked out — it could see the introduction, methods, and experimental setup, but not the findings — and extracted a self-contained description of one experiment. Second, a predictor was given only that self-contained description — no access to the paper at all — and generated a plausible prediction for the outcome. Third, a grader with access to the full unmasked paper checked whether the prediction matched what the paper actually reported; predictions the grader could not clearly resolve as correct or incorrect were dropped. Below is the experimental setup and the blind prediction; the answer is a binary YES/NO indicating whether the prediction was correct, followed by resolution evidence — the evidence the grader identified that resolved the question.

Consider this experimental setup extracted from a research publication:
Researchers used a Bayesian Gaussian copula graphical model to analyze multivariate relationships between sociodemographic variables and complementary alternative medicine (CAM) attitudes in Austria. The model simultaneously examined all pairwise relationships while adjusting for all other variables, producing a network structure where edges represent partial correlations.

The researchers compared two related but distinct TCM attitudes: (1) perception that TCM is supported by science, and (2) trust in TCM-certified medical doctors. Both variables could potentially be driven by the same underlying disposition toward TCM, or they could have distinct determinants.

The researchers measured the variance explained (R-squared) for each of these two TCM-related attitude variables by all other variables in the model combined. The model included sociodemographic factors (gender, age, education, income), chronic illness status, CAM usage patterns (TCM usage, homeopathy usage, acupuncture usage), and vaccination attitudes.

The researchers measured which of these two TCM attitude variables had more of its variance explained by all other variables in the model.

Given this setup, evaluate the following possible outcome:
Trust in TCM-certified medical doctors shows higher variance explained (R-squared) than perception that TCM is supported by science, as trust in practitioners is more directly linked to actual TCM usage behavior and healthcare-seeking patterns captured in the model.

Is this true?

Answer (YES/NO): NO